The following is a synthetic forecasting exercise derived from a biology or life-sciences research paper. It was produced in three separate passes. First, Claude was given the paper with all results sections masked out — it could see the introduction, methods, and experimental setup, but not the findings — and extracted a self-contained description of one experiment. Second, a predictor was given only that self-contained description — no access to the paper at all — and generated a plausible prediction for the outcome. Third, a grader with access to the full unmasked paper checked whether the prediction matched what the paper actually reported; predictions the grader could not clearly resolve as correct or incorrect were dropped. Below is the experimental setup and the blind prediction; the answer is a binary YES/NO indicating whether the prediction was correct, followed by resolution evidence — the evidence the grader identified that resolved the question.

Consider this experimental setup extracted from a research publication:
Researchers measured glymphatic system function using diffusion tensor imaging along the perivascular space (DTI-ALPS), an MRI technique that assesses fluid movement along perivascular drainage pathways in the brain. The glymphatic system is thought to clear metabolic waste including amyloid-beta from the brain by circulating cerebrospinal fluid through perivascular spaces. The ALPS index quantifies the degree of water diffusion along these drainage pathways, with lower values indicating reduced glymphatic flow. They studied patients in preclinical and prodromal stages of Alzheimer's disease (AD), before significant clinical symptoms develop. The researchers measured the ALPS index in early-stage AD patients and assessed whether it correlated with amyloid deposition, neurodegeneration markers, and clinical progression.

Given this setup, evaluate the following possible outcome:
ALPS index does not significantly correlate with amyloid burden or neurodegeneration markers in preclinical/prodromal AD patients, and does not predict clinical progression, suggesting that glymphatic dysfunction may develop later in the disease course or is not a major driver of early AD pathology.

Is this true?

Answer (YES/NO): NO